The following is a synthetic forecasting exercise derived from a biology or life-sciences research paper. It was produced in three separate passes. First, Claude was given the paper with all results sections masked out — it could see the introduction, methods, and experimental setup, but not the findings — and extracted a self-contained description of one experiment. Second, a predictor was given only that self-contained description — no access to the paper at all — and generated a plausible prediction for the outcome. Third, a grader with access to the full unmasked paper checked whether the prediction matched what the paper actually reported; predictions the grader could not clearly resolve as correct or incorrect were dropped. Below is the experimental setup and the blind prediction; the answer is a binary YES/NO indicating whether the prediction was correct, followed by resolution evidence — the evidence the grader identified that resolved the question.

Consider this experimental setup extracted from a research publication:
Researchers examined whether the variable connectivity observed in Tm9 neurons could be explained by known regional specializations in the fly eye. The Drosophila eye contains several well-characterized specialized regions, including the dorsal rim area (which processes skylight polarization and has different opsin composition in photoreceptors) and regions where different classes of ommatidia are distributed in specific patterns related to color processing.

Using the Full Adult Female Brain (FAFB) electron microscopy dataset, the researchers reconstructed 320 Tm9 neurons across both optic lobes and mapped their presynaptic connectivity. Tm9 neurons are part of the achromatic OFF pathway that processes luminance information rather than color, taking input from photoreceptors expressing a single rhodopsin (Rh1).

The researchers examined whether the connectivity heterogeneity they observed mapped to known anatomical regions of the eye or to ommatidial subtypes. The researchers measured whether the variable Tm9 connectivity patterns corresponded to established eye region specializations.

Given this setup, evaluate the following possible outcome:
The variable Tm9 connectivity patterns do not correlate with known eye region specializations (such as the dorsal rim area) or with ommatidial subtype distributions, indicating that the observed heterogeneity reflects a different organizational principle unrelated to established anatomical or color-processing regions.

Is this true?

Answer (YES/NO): YES